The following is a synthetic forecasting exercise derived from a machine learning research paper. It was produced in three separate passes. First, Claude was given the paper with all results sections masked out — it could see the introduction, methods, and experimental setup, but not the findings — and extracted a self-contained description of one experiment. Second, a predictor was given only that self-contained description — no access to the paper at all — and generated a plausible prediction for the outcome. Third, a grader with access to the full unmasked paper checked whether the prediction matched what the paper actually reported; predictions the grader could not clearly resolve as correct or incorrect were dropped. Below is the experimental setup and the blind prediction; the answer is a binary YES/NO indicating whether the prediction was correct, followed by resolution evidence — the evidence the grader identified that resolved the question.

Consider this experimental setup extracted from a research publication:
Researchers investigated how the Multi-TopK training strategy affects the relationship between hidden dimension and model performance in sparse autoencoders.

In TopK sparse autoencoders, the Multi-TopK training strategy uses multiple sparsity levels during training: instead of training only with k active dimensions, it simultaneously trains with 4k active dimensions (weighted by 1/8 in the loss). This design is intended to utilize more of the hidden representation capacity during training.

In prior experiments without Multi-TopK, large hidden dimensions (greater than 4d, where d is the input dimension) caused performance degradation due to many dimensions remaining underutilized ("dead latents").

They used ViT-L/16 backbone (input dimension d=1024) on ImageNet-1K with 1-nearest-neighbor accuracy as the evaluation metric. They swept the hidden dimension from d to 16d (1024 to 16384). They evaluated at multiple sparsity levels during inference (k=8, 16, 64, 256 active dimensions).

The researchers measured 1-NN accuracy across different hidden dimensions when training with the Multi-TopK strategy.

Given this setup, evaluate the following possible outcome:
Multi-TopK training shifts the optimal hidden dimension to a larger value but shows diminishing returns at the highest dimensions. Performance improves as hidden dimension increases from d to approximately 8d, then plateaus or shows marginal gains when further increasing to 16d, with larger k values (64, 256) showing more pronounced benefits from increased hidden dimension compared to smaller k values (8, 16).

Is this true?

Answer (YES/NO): NO